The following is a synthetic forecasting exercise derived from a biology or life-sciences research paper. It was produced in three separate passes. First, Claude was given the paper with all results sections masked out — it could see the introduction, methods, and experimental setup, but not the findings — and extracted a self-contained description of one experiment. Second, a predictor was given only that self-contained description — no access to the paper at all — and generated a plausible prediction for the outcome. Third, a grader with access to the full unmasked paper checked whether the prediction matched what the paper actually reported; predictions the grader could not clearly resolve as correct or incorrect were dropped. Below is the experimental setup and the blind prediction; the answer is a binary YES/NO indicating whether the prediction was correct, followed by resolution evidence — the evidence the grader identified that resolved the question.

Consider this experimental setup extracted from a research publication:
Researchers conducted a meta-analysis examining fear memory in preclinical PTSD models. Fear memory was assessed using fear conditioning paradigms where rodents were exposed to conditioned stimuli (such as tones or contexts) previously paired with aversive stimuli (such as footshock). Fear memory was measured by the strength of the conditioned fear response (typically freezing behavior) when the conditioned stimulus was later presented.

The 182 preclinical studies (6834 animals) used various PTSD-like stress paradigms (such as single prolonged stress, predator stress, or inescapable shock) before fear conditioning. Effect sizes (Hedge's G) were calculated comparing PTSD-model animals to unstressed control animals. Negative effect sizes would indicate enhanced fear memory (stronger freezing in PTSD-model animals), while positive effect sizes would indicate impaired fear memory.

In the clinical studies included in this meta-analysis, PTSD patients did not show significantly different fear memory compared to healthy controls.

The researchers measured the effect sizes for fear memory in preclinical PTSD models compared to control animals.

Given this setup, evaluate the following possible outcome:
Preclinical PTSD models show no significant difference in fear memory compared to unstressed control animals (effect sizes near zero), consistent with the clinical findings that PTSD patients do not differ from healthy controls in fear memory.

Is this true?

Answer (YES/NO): NO